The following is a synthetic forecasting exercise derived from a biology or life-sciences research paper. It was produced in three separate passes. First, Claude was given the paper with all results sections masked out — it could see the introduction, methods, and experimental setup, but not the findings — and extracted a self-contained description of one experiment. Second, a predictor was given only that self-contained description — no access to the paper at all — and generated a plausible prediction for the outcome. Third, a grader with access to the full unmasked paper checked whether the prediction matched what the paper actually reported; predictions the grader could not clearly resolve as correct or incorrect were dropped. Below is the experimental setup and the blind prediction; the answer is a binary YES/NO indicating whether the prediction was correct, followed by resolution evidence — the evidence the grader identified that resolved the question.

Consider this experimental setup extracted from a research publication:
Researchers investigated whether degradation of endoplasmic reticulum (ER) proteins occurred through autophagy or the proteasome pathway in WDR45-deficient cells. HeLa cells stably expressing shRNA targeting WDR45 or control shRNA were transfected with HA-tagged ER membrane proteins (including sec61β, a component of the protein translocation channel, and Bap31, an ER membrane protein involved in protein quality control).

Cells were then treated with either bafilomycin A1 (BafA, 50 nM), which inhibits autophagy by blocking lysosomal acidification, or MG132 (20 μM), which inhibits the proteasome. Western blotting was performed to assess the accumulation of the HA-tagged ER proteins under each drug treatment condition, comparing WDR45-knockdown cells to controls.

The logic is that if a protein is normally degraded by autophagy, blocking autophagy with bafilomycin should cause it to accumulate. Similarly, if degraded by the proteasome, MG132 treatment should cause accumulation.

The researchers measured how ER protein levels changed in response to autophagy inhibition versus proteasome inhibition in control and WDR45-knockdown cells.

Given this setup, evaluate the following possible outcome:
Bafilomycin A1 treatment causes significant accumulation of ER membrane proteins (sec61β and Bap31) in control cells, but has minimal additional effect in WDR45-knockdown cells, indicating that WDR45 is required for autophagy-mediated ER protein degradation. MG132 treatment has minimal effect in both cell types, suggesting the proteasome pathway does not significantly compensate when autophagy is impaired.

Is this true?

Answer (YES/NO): NO